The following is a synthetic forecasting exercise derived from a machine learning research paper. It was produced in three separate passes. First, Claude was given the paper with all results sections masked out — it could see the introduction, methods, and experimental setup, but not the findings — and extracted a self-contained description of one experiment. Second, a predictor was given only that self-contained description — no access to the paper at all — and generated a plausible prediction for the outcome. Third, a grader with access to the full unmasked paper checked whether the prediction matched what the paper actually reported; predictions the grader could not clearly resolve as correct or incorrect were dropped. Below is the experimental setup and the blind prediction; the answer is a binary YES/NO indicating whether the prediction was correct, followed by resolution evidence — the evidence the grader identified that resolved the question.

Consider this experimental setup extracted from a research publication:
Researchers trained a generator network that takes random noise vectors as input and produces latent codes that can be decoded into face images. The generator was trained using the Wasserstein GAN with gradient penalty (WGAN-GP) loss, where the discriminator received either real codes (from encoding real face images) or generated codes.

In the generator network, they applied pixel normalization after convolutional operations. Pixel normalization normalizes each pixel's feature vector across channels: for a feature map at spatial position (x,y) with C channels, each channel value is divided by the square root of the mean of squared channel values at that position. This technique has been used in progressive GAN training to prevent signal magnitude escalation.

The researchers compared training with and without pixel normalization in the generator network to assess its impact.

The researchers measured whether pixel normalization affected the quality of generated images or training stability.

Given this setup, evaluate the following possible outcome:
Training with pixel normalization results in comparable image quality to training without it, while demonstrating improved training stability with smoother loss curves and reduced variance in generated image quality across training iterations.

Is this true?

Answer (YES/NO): NO